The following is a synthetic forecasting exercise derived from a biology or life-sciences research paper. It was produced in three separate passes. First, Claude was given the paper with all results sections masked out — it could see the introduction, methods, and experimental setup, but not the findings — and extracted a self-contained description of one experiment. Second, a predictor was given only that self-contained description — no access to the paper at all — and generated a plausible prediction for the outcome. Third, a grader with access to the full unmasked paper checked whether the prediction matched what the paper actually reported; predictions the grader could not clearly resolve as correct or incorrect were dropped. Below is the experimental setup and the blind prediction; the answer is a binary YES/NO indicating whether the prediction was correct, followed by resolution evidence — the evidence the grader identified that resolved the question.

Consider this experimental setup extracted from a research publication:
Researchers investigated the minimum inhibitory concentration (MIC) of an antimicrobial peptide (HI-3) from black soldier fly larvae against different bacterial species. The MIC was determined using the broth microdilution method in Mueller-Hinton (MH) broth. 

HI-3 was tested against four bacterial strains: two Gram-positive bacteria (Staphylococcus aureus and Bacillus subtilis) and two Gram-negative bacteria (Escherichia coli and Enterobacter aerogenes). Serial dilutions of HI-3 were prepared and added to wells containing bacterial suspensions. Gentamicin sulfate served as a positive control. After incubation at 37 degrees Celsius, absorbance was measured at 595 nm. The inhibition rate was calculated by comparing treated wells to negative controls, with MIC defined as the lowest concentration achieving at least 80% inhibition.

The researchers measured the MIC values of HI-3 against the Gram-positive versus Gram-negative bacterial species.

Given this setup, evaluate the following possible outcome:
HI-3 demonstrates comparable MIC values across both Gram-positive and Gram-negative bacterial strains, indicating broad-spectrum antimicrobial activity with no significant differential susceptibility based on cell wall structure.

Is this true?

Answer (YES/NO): NO